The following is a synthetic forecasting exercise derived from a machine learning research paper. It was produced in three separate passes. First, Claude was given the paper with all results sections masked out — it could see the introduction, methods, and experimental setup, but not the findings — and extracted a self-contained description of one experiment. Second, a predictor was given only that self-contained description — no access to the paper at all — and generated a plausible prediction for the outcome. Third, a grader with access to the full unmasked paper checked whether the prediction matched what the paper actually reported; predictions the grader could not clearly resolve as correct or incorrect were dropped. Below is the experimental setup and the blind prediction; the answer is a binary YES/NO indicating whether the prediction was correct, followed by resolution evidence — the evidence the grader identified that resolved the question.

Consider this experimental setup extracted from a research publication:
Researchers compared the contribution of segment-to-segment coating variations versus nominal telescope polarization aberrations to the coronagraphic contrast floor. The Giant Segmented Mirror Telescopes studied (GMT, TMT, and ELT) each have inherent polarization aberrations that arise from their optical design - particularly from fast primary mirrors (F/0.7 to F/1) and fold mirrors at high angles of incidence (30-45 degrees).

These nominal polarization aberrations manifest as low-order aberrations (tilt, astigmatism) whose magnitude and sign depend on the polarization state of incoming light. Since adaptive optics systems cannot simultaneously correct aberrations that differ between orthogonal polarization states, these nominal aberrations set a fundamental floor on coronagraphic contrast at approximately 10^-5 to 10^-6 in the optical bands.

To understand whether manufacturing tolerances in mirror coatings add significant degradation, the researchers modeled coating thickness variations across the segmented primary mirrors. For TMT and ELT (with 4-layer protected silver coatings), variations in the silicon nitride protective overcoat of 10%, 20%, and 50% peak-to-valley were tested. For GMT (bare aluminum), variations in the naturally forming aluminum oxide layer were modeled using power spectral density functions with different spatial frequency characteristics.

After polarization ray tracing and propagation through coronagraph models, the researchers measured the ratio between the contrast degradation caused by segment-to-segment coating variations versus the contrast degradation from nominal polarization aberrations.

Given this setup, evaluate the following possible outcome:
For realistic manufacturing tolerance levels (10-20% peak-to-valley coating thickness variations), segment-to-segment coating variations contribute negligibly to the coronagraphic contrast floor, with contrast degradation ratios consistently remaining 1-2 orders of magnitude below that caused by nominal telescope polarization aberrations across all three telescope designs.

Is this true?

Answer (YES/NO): NO